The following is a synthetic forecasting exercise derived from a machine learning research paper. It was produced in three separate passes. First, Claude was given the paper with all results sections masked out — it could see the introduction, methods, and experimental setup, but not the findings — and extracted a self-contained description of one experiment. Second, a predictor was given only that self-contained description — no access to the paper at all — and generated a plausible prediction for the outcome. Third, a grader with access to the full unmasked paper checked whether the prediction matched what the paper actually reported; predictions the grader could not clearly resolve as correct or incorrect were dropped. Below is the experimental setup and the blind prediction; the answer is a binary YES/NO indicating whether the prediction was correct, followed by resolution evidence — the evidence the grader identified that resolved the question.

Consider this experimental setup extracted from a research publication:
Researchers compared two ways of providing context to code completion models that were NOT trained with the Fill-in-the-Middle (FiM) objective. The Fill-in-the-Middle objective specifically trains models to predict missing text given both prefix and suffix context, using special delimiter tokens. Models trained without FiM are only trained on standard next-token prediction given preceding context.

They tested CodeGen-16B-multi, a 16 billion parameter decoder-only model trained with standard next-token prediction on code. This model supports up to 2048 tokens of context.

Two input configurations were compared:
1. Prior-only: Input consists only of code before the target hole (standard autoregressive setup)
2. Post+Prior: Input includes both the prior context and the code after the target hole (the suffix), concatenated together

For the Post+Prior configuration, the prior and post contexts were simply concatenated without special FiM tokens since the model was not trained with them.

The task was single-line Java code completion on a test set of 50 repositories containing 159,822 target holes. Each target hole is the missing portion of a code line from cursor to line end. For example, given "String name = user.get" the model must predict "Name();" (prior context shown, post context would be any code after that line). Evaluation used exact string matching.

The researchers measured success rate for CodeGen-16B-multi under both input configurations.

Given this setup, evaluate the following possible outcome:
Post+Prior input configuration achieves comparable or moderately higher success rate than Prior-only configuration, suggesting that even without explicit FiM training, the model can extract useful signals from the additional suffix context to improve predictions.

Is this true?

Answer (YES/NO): YES